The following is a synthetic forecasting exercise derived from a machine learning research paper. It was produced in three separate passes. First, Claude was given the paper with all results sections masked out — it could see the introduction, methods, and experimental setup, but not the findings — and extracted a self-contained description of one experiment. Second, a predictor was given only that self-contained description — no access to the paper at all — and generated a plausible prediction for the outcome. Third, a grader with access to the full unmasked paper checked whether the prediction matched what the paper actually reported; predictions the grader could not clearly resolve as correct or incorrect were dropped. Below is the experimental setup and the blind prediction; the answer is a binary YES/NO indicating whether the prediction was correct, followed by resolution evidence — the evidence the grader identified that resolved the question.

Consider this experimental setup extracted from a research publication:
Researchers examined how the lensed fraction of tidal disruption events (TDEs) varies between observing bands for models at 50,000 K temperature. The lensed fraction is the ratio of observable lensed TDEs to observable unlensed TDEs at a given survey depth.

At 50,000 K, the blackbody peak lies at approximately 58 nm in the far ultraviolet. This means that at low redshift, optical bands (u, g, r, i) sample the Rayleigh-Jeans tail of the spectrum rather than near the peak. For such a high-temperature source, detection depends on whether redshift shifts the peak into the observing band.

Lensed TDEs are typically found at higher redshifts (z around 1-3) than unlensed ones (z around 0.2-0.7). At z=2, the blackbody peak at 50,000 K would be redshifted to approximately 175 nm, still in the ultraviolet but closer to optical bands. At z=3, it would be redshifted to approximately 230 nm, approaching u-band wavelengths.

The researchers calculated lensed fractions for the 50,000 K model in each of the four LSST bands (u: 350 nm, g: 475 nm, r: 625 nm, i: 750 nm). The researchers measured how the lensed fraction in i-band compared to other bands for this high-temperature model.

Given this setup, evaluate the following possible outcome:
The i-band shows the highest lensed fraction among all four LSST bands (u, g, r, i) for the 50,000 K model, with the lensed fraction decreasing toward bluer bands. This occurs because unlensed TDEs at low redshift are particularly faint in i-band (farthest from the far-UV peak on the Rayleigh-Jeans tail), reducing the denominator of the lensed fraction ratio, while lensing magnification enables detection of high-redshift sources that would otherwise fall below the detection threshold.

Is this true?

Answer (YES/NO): NO